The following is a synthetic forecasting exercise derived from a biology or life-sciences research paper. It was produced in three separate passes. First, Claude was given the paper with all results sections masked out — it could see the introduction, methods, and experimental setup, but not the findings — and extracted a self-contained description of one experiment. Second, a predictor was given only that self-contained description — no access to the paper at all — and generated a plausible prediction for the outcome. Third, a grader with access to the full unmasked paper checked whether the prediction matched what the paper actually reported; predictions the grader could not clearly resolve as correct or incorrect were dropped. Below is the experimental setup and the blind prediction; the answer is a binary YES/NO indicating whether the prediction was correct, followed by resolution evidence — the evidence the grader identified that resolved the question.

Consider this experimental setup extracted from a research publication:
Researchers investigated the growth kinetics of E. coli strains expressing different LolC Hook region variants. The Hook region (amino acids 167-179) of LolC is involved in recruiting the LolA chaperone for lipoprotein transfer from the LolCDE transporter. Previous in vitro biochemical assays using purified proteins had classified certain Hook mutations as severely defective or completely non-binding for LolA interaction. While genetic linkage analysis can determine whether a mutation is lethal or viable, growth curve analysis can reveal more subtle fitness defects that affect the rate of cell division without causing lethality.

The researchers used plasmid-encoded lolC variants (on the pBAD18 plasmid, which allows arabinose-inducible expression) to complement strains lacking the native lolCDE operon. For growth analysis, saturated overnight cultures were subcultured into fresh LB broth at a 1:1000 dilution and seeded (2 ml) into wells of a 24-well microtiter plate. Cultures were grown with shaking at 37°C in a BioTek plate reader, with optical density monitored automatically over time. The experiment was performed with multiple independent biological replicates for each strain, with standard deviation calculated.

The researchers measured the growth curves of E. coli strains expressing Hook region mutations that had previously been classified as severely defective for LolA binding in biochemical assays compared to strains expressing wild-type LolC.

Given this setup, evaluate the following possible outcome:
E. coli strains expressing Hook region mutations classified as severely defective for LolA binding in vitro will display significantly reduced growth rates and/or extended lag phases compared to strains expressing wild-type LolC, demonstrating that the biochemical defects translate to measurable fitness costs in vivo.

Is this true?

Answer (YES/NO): NO